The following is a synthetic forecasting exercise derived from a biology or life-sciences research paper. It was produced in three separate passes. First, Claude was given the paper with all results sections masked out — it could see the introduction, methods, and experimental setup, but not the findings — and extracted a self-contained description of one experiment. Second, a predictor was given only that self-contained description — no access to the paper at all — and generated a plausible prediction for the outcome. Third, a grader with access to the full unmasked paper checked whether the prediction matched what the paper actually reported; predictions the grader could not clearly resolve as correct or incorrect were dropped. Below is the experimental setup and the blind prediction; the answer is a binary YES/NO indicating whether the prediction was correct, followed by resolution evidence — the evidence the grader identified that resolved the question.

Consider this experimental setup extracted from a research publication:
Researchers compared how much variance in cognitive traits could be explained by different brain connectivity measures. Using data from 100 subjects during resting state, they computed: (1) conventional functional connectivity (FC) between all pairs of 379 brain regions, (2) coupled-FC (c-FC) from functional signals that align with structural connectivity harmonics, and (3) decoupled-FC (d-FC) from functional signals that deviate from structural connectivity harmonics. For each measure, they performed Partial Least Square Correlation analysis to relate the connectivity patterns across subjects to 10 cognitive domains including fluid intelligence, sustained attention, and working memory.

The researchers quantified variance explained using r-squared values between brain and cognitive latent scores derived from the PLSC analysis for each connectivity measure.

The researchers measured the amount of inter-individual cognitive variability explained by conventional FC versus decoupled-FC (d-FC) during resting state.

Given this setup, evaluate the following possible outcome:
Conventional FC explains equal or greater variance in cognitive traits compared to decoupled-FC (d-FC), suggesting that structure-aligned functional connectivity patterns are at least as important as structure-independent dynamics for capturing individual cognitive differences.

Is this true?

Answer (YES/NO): NO